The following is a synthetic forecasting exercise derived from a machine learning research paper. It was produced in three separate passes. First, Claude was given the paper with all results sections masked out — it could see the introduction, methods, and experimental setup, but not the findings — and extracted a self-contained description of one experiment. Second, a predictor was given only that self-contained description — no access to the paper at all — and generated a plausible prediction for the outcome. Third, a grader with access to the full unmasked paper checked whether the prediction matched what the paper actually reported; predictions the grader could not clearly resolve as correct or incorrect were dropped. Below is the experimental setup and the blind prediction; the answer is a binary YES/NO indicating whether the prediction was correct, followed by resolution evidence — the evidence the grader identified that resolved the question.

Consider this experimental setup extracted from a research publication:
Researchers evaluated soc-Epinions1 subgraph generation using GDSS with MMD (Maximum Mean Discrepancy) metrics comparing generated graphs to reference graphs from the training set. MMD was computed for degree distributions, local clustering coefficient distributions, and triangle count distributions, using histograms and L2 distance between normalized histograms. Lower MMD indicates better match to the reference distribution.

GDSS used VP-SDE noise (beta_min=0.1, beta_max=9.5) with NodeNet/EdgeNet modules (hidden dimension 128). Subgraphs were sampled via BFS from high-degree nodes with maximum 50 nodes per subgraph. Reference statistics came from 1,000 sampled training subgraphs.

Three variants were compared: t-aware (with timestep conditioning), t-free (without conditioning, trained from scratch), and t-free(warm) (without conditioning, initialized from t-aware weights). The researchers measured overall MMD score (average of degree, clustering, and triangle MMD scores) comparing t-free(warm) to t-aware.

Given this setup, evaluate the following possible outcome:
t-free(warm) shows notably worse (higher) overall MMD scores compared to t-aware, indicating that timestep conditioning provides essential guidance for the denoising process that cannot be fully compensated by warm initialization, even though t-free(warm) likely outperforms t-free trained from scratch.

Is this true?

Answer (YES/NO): NO